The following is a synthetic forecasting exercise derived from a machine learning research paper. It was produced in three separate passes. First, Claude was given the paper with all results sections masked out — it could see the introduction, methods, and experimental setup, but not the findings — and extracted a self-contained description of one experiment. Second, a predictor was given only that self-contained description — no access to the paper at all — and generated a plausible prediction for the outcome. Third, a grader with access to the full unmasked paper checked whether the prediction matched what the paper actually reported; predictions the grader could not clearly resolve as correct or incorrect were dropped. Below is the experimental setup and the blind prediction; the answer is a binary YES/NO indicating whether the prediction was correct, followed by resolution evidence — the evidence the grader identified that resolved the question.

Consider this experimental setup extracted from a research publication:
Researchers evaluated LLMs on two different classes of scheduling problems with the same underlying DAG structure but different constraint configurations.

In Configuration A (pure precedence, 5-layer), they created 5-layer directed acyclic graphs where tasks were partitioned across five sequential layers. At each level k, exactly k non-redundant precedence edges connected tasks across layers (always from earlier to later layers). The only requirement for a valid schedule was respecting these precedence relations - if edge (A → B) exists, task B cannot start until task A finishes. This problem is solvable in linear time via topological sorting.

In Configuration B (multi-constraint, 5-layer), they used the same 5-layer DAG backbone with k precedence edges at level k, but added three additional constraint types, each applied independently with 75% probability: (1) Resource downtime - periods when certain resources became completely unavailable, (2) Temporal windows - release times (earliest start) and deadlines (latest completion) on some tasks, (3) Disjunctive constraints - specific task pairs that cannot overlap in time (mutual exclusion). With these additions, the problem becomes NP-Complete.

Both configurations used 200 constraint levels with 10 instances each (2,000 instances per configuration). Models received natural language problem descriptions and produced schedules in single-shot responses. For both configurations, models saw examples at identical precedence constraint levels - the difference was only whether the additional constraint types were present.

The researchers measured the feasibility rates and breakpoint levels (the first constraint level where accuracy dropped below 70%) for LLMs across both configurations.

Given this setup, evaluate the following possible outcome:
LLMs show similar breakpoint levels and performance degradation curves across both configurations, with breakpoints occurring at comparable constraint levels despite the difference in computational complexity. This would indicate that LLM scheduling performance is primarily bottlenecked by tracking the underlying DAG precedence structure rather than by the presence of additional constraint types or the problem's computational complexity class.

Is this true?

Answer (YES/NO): NO